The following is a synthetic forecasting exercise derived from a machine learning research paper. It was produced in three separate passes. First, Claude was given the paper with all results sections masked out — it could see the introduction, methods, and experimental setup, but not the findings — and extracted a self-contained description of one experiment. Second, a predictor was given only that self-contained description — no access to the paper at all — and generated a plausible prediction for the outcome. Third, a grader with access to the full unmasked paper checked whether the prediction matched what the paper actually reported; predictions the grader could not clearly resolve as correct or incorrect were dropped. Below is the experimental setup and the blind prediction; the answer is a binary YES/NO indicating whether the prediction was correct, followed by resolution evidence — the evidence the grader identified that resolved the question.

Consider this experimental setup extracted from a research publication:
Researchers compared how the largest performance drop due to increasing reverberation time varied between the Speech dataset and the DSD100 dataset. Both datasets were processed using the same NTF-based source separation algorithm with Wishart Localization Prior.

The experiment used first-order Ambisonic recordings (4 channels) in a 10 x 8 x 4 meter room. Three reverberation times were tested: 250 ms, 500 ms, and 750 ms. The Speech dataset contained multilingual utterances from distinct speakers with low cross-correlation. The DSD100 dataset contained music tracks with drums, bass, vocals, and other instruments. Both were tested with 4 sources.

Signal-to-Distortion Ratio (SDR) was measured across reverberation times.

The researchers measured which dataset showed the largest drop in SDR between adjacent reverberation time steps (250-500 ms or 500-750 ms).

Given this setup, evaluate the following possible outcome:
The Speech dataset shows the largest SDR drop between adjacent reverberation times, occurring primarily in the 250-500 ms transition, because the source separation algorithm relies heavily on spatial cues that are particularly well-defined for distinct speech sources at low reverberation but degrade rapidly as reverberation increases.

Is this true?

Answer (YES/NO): YES